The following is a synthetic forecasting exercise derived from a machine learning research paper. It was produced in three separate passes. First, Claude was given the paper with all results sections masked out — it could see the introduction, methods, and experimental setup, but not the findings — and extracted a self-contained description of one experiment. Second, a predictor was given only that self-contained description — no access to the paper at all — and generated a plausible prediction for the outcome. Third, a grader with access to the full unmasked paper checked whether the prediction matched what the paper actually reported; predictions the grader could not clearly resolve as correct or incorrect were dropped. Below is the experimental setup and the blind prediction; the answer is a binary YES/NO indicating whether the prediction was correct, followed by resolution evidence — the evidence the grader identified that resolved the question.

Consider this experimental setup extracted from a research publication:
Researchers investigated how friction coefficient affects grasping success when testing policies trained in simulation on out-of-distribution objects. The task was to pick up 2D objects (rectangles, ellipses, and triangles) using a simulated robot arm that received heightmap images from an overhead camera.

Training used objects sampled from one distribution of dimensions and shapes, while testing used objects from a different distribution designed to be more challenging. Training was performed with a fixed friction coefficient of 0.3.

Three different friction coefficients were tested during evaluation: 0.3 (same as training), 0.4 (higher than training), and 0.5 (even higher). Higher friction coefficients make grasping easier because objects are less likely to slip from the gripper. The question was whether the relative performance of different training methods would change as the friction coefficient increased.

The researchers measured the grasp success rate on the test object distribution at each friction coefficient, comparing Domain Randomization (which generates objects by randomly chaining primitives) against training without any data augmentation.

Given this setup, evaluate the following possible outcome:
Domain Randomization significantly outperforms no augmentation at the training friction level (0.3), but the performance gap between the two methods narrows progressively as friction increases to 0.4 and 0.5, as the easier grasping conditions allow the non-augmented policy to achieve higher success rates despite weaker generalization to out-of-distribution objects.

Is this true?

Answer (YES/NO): NO